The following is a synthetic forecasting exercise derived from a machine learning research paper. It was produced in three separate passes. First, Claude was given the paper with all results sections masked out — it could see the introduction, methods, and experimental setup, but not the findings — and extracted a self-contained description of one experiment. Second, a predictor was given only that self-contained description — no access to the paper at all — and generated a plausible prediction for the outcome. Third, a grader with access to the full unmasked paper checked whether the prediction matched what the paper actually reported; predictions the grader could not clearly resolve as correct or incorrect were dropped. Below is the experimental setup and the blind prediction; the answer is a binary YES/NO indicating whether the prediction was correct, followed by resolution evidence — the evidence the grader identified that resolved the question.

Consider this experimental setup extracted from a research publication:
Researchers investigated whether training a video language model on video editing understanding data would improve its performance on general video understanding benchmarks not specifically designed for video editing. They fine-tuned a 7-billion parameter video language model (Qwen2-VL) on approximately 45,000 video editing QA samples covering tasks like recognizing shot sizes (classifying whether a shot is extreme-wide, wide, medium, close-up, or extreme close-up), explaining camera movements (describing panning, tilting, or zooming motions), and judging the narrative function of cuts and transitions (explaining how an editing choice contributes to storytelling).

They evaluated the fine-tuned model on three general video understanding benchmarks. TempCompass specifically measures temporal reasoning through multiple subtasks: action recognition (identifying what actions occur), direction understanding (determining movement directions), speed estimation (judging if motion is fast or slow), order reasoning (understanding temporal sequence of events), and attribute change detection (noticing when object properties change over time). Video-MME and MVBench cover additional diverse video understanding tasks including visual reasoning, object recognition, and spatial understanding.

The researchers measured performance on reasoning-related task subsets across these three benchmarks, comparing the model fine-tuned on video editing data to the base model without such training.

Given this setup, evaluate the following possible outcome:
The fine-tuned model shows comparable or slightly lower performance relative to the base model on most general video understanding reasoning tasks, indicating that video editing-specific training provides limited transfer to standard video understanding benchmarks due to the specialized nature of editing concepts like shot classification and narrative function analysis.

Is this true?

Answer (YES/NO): NO